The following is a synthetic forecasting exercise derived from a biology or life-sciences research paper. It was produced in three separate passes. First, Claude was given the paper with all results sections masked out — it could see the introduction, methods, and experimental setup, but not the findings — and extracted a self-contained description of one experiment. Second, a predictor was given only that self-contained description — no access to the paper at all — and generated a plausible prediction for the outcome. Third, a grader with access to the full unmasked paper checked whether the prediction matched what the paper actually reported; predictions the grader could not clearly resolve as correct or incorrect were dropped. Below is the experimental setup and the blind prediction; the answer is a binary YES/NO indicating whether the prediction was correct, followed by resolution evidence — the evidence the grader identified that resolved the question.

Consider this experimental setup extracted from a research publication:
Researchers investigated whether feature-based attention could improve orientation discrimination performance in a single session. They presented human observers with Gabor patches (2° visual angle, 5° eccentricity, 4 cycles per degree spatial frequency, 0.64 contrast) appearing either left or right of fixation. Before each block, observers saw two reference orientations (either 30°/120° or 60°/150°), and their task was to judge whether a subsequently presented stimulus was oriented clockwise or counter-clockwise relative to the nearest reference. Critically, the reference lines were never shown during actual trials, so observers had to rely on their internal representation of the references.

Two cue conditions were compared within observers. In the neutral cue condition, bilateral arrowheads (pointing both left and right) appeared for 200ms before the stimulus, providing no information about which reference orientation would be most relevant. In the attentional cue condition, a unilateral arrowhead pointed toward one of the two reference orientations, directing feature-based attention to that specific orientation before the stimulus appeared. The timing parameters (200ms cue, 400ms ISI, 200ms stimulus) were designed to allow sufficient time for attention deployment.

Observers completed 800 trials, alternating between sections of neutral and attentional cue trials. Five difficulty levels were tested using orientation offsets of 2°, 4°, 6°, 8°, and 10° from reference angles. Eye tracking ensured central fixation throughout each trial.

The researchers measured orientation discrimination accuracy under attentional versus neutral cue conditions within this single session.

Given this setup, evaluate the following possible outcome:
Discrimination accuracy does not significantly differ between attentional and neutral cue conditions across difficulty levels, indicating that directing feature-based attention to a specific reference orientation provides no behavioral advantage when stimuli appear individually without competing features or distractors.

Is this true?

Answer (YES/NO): NO